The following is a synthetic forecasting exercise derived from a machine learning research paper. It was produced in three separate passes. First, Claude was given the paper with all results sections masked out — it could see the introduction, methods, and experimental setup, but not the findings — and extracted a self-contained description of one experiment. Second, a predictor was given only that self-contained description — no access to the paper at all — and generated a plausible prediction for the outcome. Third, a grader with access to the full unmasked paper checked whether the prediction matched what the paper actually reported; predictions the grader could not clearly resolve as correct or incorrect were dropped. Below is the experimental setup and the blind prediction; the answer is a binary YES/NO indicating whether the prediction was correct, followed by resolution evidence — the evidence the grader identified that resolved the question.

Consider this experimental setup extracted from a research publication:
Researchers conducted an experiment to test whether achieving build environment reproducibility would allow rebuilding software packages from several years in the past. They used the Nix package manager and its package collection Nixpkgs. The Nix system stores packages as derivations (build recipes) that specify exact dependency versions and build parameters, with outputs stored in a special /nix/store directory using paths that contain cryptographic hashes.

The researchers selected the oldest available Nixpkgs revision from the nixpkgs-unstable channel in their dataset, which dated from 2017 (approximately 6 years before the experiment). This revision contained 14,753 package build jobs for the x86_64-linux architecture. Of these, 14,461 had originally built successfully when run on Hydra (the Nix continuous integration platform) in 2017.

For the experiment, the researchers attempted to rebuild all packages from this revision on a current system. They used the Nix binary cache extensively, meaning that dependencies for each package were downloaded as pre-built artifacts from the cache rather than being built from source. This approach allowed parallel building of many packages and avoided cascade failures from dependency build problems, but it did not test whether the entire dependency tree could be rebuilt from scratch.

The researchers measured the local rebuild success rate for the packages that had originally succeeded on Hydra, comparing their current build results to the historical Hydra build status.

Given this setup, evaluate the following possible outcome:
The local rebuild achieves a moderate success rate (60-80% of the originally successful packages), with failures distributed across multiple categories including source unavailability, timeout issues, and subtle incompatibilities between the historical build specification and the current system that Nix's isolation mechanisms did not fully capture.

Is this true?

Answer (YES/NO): NO